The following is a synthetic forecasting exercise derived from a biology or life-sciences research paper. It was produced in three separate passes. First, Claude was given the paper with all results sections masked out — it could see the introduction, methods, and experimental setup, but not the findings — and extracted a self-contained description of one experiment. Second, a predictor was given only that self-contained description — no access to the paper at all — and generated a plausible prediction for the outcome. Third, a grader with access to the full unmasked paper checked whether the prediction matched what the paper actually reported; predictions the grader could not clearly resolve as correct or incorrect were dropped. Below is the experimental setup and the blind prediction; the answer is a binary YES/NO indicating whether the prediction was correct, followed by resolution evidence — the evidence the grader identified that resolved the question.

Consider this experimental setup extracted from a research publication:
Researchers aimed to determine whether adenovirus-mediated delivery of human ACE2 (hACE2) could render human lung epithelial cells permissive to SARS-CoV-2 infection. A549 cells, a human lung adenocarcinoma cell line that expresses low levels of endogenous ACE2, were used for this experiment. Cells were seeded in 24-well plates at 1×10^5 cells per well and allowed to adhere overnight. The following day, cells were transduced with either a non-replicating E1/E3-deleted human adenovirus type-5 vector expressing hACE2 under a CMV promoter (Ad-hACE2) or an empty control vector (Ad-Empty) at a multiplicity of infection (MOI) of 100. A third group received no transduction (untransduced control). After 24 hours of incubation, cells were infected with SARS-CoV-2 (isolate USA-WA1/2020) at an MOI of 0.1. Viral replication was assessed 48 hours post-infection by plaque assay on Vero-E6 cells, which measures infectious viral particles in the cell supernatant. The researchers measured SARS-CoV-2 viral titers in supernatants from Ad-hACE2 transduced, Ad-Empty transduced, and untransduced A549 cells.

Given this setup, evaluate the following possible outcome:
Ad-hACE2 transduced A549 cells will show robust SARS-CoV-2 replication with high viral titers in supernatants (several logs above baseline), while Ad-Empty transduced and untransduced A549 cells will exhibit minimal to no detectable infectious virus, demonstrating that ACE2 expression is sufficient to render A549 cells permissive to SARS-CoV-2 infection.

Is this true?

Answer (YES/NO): YES